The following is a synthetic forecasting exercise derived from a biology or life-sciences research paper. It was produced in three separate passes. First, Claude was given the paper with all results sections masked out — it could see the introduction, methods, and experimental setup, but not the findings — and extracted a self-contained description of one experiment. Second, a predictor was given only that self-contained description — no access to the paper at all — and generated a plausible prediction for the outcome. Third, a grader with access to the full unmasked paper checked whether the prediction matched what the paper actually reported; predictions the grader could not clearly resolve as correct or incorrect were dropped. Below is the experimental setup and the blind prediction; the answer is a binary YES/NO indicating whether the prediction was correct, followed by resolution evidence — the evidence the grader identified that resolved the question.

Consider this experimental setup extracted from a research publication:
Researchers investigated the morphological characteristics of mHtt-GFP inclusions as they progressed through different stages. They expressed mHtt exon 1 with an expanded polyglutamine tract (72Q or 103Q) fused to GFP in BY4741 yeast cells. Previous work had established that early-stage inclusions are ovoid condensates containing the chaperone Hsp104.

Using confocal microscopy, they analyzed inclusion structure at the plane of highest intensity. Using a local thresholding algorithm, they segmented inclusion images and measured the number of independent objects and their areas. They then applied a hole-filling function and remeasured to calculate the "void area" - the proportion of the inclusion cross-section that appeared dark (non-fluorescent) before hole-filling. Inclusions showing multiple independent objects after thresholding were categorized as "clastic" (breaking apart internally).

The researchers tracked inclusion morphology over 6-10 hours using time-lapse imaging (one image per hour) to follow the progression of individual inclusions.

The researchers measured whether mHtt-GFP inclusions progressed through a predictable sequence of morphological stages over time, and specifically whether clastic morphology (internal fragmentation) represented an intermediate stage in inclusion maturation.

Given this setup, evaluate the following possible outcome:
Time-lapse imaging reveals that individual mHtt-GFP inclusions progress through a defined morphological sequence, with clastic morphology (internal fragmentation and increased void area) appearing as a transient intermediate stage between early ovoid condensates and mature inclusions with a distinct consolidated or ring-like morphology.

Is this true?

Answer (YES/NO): NO